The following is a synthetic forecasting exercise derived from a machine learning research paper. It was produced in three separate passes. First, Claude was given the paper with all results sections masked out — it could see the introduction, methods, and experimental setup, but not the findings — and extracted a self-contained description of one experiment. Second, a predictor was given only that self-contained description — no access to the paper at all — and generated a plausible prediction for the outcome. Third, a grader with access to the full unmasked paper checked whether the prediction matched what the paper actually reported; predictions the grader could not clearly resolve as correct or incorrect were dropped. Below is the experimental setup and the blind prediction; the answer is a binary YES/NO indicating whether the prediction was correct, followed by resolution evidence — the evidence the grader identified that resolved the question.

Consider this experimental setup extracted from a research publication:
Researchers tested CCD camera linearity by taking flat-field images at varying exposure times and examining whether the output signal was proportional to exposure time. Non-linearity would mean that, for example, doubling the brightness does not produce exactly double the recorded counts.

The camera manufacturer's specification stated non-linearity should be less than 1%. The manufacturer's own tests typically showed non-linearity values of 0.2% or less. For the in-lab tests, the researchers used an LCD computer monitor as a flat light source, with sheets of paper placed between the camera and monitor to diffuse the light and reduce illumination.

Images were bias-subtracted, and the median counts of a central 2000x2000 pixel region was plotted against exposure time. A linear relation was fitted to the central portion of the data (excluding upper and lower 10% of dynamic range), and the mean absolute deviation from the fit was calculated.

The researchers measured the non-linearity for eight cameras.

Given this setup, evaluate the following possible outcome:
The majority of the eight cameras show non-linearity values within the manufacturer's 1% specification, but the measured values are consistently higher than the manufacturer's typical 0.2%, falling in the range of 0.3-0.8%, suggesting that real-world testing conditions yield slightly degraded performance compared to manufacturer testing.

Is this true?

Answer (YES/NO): NO